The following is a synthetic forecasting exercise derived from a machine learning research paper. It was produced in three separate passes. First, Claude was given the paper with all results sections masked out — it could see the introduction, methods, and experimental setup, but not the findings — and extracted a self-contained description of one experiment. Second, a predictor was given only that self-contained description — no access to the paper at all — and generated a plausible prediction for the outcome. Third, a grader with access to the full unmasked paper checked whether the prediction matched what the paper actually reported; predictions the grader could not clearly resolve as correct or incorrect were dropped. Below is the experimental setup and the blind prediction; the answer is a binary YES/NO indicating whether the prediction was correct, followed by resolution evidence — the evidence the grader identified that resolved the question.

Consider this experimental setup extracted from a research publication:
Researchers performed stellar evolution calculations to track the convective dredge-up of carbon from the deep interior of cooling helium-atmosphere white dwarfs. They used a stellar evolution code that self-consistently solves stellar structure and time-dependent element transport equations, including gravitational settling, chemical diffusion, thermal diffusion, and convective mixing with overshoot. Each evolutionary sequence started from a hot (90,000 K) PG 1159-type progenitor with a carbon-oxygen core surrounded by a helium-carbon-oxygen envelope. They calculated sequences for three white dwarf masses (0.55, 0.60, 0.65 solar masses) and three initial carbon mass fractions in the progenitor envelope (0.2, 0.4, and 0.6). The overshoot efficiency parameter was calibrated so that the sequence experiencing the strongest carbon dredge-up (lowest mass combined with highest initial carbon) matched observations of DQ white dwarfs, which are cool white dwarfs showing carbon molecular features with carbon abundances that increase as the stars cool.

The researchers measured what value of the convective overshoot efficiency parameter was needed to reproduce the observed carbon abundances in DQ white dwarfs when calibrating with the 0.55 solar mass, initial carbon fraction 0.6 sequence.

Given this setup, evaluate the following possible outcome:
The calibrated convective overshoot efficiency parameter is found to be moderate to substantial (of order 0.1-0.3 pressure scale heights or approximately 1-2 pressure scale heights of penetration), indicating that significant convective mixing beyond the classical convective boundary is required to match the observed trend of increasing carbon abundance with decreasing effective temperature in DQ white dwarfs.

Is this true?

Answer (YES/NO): NO